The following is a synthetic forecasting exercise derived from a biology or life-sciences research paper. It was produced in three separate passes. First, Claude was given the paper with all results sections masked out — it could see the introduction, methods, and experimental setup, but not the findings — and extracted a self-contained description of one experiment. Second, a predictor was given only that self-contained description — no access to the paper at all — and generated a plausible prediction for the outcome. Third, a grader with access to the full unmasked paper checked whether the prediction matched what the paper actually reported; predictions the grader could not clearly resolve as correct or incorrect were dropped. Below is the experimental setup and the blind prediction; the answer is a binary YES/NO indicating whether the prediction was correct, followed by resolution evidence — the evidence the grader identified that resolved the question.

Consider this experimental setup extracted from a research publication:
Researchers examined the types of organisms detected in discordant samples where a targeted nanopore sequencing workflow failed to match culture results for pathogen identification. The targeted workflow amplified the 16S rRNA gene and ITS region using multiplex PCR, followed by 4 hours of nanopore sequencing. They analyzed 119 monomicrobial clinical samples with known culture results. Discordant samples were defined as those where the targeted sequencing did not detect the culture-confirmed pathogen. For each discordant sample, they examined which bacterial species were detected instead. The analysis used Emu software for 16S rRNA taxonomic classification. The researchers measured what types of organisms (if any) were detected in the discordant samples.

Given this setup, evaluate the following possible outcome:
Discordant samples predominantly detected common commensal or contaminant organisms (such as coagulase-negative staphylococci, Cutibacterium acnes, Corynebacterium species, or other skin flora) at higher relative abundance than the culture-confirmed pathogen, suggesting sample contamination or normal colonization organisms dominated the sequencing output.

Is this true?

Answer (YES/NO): NO